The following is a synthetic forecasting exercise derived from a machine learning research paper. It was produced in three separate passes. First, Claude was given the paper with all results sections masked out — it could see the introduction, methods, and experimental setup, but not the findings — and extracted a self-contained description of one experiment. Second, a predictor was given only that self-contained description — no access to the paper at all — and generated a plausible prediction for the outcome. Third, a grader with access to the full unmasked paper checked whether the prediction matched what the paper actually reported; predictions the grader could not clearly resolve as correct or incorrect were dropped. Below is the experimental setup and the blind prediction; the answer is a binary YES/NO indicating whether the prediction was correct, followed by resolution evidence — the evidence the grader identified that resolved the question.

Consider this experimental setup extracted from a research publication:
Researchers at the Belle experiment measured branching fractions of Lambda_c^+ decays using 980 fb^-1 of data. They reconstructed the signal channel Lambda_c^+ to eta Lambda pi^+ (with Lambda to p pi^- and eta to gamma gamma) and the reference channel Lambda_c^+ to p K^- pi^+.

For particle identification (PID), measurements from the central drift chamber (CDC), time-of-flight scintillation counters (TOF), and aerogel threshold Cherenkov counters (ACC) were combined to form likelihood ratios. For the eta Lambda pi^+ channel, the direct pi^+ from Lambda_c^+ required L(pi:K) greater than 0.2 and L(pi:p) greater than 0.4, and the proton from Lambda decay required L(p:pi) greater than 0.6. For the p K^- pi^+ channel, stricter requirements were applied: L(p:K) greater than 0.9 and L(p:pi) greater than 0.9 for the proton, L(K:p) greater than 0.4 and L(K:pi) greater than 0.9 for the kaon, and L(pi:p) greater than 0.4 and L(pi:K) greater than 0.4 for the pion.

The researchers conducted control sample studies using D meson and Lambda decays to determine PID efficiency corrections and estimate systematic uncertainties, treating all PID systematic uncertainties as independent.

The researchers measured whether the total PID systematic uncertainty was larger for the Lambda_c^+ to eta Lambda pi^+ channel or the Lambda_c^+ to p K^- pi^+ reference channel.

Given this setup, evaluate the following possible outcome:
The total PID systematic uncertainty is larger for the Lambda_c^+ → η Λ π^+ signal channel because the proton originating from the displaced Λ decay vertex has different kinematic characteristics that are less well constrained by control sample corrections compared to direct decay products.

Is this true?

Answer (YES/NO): NO